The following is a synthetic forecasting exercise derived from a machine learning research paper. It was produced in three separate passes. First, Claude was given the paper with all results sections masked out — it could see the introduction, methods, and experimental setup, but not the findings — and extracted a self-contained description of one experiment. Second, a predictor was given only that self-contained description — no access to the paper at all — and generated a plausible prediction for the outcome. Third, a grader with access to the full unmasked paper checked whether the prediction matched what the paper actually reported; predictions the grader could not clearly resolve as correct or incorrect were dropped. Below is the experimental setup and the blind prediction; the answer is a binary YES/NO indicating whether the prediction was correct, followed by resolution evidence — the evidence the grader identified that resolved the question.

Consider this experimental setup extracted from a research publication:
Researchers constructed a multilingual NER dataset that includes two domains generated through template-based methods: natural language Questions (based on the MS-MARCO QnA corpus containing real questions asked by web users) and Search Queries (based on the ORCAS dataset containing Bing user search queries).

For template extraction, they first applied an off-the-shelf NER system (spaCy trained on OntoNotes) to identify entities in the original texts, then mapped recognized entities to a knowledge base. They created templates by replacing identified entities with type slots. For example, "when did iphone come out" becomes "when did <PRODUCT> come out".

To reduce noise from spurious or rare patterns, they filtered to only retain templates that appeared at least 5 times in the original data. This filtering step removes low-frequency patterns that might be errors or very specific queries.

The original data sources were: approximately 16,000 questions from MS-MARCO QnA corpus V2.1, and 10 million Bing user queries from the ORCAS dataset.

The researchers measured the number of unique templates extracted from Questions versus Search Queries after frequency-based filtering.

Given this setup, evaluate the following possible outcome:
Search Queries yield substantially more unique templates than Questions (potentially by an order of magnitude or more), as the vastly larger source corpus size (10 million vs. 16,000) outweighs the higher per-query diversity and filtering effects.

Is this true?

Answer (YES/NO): YES